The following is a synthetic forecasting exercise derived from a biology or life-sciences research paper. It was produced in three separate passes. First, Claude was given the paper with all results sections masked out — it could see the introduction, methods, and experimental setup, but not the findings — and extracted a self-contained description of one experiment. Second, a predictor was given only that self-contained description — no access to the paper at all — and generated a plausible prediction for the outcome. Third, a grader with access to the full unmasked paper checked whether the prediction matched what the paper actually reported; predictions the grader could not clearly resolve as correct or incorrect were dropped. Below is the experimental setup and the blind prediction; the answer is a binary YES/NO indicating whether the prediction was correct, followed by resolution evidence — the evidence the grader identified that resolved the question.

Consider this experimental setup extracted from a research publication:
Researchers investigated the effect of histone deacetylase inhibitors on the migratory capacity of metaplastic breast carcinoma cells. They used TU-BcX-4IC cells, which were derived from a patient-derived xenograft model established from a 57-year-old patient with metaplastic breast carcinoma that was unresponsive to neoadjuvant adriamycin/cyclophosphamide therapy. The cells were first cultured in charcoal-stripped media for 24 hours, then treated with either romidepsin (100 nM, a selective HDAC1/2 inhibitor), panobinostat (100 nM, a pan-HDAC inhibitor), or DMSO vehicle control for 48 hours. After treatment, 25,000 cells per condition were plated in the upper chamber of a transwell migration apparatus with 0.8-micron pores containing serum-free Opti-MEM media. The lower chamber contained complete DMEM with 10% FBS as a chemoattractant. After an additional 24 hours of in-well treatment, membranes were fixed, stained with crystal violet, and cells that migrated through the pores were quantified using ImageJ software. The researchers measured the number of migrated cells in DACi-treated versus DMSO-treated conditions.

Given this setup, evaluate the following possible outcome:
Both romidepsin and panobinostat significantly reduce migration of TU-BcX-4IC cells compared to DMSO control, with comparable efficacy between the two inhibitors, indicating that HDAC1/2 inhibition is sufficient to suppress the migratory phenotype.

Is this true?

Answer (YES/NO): NO